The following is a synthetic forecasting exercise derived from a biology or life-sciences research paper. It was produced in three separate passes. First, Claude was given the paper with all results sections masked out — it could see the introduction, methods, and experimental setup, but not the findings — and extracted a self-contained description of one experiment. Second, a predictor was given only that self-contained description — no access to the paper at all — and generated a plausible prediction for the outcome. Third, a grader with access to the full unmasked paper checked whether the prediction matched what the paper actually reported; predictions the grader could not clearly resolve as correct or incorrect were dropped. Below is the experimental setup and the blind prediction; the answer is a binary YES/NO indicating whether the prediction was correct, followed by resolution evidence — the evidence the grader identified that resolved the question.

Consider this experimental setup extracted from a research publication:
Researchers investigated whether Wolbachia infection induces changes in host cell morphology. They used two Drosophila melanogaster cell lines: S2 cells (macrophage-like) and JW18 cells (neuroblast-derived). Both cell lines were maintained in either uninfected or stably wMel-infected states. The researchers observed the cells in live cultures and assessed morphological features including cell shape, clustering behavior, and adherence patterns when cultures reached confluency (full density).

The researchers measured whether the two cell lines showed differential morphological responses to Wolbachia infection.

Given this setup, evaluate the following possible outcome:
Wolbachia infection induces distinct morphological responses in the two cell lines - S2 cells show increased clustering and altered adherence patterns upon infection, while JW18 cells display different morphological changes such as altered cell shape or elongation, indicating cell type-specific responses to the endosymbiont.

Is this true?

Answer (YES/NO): NO